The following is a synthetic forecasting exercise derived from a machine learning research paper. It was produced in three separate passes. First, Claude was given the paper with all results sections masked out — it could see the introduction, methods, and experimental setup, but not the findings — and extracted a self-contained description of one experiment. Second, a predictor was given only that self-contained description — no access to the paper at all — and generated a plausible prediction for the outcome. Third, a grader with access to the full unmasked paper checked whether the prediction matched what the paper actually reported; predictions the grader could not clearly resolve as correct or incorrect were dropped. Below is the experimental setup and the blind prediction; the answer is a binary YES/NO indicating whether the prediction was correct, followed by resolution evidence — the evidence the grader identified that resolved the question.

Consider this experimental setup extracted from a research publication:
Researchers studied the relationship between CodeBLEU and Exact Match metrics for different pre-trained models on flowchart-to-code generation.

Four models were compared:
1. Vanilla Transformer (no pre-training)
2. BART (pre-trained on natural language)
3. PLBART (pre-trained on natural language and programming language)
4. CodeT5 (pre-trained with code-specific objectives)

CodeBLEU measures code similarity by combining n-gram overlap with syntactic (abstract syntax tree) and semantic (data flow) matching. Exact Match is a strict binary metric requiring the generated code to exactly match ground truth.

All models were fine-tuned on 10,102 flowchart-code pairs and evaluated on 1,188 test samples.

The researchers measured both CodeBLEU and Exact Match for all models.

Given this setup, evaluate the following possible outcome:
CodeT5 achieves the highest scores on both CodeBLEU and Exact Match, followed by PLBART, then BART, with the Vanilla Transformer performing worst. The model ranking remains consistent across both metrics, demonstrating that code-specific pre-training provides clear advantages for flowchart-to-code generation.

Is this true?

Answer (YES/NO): NO